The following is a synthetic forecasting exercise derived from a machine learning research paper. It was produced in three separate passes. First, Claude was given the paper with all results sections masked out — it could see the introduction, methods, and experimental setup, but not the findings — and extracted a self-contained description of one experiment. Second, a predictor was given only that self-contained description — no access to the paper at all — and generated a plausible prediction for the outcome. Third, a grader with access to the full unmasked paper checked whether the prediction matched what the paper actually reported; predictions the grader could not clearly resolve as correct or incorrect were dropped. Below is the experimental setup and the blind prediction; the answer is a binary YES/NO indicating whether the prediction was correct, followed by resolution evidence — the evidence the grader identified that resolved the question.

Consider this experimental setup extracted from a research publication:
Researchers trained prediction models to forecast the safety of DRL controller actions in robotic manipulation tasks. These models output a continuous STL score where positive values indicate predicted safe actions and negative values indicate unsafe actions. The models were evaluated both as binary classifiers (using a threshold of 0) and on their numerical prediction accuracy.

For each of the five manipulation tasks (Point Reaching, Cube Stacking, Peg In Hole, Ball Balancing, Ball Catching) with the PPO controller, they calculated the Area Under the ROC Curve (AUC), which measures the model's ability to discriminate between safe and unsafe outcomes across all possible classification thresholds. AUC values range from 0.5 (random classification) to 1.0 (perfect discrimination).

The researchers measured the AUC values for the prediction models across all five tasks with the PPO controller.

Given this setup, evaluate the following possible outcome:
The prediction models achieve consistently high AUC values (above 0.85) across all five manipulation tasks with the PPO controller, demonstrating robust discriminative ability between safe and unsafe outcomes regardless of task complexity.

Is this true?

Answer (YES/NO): YES